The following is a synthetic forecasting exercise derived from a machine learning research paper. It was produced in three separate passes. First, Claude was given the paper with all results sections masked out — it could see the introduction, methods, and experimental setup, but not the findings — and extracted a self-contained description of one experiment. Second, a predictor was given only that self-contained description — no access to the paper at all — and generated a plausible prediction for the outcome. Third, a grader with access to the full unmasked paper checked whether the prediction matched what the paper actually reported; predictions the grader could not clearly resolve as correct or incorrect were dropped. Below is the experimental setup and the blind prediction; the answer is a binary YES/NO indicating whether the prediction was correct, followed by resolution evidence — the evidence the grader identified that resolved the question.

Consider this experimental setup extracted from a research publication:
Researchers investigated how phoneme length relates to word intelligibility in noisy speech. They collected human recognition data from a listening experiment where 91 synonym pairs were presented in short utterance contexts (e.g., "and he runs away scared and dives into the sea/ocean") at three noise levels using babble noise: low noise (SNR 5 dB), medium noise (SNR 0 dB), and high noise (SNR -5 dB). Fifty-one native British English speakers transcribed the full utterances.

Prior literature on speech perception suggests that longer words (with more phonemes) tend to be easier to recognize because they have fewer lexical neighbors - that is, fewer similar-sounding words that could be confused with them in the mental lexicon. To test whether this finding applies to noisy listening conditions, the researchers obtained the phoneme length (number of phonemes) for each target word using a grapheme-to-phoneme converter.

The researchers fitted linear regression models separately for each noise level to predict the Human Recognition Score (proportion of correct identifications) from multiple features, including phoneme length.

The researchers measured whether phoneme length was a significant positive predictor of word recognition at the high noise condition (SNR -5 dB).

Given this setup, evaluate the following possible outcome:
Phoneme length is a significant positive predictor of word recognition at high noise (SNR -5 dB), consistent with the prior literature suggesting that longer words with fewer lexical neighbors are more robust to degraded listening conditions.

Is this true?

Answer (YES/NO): YES